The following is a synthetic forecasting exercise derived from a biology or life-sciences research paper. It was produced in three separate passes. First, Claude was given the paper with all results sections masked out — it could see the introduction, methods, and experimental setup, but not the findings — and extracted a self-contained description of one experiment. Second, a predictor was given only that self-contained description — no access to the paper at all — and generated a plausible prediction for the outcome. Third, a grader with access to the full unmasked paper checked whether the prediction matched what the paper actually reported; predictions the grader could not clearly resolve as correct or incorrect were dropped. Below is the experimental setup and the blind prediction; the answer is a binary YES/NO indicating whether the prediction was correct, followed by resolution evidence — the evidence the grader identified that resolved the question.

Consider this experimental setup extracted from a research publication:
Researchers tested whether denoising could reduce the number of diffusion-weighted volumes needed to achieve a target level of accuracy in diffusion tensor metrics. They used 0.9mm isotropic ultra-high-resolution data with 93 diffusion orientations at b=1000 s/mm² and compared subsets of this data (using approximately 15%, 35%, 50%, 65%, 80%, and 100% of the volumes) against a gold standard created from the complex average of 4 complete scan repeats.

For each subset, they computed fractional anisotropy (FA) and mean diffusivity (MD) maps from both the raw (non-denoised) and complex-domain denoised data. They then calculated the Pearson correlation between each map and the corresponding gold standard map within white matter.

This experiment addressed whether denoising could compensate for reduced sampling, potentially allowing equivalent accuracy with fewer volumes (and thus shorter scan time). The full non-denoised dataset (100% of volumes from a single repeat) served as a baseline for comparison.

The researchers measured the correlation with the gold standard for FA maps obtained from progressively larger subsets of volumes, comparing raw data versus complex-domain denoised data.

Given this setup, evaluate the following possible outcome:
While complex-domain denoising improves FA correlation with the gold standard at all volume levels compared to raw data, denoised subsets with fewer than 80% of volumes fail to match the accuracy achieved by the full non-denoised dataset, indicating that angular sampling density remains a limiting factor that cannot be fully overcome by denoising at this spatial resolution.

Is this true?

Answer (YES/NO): NO